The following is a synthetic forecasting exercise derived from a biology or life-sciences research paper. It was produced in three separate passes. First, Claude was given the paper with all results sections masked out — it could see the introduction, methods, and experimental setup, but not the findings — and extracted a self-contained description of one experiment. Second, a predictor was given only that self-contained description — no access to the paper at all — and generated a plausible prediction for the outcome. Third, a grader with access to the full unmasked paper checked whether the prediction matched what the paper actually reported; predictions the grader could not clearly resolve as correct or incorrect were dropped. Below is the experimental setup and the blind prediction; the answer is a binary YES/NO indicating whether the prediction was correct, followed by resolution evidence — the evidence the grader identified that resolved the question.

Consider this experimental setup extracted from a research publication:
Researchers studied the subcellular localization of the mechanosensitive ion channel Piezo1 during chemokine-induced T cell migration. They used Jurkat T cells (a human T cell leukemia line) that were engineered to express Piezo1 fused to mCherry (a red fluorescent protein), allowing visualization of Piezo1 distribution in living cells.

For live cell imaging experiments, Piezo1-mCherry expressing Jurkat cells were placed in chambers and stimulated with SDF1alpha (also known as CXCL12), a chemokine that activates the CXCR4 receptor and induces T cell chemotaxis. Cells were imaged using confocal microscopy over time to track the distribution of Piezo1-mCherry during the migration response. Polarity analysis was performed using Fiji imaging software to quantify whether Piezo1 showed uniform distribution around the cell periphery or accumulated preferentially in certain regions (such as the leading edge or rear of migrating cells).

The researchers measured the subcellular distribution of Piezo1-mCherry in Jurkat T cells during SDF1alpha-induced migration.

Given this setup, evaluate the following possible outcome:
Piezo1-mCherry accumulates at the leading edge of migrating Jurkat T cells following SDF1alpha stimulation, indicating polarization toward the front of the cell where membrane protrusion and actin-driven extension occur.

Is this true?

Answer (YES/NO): YES